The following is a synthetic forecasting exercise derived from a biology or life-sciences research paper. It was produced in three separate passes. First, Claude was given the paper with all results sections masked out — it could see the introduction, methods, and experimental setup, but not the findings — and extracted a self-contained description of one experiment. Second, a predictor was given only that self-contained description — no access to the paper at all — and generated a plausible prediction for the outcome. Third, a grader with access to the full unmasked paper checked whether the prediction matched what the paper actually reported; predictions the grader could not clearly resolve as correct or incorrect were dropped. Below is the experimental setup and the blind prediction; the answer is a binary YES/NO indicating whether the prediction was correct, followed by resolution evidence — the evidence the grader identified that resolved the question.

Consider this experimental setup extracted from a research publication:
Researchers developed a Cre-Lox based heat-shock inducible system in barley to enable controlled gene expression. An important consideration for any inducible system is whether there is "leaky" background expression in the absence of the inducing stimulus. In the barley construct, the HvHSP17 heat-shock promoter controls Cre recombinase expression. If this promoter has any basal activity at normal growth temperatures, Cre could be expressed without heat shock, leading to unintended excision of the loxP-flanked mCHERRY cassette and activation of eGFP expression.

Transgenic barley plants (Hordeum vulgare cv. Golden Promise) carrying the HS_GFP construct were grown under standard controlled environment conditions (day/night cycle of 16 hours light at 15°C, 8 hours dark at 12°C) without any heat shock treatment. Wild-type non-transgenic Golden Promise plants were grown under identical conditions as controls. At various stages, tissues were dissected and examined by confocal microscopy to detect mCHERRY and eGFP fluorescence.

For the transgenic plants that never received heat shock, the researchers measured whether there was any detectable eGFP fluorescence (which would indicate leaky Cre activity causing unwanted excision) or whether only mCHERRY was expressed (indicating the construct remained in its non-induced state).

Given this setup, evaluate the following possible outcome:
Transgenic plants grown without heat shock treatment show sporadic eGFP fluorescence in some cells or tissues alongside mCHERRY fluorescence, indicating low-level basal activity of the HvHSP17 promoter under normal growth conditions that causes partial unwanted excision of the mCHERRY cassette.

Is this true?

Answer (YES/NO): NO